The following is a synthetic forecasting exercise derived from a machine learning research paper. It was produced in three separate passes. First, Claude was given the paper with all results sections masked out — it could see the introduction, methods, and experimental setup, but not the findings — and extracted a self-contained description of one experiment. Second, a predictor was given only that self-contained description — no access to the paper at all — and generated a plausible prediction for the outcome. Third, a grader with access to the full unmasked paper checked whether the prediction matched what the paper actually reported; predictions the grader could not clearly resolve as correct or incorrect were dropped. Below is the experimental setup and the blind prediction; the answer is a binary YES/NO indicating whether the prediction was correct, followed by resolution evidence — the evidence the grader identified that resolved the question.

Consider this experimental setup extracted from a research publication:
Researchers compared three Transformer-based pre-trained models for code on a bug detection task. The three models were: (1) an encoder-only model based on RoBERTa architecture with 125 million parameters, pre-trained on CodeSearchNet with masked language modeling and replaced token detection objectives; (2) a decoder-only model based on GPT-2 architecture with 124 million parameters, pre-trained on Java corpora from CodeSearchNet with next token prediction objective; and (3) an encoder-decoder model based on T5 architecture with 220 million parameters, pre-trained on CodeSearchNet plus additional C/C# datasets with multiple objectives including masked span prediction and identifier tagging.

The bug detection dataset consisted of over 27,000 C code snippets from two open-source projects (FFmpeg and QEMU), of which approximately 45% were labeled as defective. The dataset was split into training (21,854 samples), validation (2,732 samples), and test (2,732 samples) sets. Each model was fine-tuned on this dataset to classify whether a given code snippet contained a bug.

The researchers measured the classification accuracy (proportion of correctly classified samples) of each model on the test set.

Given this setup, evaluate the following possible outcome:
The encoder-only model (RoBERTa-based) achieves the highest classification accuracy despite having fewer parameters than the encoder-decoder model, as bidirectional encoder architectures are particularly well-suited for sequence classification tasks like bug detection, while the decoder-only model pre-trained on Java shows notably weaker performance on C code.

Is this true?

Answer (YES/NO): NO